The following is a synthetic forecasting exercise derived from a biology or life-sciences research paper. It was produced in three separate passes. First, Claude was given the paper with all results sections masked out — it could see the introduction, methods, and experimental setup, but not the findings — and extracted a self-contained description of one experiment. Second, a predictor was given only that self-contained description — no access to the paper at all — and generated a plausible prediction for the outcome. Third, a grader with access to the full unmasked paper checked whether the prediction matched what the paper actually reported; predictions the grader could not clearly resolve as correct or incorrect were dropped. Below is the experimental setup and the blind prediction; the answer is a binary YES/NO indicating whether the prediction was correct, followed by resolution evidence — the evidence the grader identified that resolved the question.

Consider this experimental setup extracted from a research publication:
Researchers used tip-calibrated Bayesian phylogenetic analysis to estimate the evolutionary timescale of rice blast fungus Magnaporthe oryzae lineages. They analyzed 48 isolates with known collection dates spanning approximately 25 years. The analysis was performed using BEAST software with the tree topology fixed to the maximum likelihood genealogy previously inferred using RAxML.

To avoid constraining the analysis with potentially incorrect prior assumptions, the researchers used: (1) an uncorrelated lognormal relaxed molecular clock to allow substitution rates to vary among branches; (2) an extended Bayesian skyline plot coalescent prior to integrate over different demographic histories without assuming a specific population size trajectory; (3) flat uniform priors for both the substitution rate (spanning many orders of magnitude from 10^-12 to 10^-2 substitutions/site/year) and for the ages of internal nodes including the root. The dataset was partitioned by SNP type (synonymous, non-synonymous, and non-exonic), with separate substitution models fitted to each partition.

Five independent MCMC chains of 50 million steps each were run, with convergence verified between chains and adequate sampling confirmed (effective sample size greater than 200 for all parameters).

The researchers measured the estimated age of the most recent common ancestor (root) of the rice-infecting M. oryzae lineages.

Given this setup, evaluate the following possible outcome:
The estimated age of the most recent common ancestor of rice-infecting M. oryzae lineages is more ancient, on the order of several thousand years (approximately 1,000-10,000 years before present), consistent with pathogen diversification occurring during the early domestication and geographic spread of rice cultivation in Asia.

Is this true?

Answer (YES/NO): NO